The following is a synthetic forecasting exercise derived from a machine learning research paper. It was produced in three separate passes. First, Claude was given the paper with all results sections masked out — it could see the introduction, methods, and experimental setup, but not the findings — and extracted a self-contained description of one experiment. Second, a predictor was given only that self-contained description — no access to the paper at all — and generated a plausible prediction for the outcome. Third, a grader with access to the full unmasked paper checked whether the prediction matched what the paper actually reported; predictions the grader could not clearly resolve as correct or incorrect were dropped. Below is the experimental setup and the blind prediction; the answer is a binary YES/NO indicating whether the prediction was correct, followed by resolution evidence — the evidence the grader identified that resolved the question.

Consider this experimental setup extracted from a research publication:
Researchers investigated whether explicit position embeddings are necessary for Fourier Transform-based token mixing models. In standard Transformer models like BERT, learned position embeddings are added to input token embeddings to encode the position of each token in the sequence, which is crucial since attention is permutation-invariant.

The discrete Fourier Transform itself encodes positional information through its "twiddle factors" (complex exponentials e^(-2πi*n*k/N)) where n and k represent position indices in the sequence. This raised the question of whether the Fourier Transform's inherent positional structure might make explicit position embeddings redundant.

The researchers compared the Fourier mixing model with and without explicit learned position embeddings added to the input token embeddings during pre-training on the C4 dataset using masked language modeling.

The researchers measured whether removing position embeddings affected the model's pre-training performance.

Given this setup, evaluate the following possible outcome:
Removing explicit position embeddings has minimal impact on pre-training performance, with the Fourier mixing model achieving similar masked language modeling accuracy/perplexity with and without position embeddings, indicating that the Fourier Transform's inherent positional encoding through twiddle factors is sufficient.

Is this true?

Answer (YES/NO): YES